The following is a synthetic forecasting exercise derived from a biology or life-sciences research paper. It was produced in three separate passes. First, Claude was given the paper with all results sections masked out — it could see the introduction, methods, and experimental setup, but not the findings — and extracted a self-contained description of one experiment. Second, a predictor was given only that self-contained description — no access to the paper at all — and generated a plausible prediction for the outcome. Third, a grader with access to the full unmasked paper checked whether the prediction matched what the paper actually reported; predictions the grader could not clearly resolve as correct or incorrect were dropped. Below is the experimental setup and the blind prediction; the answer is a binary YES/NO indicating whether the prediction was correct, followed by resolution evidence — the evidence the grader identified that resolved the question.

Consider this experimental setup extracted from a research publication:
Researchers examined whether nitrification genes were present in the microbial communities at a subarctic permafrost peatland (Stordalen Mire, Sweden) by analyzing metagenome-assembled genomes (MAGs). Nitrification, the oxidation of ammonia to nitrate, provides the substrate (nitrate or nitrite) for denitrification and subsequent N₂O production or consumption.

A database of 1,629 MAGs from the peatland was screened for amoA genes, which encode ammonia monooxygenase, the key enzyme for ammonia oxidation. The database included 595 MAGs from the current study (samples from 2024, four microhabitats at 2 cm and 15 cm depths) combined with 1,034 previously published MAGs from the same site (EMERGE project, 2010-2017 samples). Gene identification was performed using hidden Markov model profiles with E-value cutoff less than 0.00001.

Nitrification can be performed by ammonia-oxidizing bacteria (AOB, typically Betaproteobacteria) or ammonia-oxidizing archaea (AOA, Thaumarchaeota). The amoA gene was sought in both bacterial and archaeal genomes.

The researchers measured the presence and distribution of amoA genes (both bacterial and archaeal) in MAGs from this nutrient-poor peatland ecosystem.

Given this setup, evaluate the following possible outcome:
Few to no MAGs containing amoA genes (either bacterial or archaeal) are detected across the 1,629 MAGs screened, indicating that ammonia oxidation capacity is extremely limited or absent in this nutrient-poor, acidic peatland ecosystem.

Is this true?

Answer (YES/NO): YES